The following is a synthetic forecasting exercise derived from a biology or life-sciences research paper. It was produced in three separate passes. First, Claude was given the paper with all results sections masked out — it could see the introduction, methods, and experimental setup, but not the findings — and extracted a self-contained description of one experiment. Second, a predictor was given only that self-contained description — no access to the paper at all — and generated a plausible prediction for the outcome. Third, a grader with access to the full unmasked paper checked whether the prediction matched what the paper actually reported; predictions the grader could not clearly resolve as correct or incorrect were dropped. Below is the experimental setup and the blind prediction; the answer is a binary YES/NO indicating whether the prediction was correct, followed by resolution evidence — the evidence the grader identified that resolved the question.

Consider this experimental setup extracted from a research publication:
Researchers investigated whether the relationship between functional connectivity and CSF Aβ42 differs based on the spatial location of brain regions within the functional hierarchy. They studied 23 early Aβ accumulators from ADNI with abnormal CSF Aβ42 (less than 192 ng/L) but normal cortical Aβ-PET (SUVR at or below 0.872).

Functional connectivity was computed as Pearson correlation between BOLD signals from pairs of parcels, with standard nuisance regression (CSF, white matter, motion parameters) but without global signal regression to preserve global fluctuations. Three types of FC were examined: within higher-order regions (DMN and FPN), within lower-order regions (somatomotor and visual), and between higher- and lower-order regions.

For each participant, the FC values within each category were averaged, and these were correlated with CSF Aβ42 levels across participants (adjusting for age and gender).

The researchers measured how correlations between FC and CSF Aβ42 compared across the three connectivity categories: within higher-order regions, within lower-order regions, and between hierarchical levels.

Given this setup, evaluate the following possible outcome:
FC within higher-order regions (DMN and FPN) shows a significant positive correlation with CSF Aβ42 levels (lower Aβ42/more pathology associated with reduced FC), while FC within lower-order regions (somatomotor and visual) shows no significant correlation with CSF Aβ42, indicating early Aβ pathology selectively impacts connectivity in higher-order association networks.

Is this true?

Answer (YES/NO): NO